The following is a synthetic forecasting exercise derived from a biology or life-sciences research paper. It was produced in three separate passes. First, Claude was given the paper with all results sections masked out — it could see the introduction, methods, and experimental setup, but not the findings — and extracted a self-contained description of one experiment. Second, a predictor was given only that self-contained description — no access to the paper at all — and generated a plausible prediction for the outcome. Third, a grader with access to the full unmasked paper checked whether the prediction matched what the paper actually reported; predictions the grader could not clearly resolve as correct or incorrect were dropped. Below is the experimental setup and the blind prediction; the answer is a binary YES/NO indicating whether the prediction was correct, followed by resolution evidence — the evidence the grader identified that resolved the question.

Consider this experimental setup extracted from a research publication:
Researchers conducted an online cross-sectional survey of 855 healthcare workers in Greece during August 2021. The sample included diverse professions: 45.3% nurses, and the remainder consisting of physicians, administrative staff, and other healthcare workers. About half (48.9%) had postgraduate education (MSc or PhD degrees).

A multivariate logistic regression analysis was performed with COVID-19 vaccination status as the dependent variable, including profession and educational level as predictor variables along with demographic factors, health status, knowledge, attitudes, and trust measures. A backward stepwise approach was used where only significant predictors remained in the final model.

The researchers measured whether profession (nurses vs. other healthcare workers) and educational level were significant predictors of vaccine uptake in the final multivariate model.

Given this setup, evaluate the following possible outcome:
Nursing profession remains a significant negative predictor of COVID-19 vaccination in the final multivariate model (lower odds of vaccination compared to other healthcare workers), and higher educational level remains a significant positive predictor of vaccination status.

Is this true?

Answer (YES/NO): NO